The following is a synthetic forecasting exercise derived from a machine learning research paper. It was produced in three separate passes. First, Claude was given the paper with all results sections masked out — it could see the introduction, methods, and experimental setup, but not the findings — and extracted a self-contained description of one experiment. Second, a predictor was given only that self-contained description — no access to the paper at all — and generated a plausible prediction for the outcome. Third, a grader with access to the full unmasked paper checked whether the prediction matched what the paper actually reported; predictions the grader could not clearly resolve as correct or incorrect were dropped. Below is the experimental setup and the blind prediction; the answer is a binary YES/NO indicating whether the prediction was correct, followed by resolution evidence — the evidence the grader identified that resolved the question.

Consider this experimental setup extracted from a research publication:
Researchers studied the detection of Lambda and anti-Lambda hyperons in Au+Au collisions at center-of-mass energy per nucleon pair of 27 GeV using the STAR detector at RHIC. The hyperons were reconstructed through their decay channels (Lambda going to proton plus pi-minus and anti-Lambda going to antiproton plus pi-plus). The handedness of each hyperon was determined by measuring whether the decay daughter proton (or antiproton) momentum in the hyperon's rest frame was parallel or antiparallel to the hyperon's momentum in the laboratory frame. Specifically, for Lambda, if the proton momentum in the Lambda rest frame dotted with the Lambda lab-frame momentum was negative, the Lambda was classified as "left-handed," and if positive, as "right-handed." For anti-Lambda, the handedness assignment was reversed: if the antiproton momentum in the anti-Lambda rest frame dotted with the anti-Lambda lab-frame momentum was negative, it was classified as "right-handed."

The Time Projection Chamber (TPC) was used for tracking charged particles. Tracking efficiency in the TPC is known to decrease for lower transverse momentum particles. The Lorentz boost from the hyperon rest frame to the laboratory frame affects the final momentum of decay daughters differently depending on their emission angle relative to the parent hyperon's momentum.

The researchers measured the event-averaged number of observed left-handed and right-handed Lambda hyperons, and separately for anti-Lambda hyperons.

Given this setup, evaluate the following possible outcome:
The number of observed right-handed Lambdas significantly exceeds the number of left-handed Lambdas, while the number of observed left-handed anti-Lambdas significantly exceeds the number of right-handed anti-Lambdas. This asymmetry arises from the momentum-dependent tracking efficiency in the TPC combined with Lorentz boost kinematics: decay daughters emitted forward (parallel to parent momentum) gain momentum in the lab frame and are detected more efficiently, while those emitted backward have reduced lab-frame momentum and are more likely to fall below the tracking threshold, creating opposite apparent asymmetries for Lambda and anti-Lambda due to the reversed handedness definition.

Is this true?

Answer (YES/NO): NO